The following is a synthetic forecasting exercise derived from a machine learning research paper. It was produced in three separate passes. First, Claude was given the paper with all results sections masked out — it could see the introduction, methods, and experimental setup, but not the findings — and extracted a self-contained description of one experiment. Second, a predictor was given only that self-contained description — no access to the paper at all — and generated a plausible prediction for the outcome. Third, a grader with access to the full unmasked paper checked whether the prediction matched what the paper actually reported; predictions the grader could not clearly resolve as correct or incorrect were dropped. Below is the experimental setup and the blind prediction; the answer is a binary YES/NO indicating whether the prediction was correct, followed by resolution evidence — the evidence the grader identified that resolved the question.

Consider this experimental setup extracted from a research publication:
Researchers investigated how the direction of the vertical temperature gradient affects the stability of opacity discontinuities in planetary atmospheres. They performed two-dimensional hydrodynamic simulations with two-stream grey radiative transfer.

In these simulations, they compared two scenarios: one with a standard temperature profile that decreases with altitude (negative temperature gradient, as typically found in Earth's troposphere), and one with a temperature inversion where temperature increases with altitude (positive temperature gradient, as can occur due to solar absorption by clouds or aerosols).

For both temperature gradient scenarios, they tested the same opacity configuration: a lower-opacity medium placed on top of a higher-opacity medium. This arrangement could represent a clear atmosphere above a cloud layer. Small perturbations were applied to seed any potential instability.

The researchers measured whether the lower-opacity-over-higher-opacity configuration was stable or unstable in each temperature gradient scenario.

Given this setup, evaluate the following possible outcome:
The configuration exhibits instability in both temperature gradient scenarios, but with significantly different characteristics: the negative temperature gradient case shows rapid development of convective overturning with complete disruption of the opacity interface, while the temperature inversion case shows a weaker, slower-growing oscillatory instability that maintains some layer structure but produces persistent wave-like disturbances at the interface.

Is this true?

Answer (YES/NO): NO